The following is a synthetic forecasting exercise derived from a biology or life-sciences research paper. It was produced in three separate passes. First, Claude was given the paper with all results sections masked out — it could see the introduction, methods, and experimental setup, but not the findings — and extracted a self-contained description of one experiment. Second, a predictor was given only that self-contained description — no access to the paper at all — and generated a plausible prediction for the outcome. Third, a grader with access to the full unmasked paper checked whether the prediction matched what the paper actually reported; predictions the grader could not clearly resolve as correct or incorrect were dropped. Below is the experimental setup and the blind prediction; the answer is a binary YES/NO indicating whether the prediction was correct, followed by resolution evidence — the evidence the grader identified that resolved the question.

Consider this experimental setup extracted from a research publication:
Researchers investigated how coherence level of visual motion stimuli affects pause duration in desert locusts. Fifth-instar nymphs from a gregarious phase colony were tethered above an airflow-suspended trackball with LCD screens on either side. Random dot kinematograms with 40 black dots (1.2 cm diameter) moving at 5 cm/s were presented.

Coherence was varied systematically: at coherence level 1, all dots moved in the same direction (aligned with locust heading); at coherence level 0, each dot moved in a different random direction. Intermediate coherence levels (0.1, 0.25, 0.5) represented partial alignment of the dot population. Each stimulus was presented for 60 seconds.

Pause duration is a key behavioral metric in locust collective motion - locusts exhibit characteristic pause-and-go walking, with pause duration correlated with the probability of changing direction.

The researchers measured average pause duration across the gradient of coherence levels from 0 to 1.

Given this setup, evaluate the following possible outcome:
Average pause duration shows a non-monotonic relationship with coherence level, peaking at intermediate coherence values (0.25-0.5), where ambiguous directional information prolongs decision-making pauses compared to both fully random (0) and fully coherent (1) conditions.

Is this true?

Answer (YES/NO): NO